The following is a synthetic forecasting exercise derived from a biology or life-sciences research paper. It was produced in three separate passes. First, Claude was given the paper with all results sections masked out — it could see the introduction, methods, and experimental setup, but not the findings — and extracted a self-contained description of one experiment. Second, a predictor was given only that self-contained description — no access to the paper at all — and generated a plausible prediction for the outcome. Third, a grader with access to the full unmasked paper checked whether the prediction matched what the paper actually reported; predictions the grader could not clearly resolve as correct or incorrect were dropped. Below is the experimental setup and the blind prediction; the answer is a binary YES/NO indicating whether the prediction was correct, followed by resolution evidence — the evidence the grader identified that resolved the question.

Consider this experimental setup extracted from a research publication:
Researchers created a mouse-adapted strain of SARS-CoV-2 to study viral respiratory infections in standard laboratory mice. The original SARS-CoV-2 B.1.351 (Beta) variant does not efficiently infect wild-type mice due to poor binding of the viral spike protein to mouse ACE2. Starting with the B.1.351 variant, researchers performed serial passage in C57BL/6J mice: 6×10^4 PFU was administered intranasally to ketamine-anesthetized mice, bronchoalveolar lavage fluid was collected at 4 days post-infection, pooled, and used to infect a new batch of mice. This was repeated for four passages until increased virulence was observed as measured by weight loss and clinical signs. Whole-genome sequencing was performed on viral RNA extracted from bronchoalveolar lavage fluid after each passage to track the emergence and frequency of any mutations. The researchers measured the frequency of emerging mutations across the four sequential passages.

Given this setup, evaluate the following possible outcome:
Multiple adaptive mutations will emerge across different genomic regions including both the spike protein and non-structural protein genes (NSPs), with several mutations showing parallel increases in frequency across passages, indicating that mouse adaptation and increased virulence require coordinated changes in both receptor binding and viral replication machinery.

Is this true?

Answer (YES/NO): NO